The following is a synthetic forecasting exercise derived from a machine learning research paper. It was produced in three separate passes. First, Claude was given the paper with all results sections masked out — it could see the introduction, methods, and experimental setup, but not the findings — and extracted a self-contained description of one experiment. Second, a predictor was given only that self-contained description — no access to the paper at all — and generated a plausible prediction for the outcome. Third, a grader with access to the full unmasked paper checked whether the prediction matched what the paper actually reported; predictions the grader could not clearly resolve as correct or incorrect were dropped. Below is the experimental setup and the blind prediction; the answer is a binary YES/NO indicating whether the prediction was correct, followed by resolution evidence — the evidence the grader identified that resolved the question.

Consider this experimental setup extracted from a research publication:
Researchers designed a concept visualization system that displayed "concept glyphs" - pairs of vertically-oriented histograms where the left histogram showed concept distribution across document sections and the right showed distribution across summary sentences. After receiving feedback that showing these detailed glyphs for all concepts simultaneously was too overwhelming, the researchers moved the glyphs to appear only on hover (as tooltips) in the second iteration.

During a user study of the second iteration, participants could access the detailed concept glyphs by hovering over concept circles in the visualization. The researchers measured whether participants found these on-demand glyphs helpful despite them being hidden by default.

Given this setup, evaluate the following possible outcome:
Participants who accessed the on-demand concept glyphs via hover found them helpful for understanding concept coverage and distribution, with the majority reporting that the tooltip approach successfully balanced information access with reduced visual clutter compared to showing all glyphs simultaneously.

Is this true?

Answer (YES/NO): NO